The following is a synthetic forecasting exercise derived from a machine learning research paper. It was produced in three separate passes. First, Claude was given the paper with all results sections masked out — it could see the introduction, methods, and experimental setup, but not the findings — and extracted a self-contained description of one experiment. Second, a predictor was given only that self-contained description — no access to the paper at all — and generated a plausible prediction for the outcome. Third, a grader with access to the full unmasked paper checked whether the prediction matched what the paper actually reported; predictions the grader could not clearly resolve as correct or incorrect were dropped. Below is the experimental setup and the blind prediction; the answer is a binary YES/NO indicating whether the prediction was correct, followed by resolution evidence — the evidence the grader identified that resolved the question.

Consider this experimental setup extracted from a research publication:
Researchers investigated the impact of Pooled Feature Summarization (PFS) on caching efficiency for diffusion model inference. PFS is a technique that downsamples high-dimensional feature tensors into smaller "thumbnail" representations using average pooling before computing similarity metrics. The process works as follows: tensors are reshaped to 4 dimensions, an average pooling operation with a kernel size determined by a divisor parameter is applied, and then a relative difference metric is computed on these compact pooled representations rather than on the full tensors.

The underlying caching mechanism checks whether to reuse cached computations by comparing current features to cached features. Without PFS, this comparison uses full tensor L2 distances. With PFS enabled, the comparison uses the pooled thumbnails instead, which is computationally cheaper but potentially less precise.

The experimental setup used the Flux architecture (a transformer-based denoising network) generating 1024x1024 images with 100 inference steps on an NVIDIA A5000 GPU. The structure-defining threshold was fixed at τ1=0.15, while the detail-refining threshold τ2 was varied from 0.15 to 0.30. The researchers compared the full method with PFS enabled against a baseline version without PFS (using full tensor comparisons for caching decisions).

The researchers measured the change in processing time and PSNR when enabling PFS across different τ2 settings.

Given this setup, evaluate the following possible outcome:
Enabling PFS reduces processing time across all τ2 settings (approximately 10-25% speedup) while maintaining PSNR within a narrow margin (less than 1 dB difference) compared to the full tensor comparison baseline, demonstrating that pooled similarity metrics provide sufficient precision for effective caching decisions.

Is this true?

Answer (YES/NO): NO